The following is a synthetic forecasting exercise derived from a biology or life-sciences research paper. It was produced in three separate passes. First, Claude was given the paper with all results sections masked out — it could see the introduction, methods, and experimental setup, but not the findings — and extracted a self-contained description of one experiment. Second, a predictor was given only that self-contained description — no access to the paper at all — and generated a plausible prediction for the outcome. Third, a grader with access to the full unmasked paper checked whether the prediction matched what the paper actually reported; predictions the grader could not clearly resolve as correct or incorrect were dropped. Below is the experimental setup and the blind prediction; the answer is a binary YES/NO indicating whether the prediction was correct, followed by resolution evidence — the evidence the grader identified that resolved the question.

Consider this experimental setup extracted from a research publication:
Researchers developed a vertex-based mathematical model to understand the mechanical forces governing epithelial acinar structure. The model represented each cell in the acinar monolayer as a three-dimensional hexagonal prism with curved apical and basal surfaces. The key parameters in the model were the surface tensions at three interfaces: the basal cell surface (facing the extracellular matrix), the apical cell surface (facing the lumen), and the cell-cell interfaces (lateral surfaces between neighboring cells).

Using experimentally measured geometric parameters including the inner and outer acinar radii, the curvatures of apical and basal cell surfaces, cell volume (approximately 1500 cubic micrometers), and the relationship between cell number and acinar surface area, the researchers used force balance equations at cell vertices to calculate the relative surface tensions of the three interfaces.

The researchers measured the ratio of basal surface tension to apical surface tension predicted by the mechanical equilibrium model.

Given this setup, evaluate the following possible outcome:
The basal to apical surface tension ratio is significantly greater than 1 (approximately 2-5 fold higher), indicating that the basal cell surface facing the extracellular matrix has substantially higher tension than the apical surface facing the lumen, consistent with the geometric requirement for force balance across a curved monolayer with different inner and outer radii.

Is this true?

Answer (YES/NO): YES